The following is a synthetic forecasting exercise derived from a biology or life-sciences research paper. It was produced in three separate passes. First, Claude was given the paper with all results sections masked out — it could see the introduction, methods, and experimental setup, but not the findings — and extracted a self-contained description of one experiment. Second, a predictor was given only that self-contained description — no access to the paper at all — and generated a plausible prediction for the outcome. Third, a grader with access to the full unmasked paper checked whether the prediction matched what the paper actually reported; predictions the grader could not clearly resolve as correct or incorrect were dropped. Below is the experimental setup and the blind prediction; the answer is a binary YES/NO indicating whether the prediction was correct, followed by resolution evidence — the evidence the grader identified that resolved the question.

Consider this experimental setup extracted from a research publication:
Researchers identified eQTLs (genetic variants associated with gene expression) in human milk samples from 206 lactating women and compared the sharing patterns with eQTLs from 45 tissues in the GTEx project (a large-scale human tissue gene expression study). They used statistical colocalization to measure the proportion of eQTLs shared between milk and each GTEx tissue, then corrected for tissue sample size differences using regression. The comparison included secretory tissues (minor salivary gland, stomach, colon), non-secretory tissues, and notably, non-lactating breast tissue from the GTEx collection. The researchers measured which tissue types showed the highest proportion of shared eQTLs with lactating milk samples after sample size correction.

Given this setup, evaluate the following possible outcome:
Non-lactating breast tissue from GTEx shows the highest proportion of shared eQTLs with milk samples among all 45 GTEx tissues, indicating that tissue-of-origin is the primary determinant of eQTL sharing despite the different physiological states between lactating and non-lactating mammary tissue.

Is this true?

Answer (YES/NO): NO